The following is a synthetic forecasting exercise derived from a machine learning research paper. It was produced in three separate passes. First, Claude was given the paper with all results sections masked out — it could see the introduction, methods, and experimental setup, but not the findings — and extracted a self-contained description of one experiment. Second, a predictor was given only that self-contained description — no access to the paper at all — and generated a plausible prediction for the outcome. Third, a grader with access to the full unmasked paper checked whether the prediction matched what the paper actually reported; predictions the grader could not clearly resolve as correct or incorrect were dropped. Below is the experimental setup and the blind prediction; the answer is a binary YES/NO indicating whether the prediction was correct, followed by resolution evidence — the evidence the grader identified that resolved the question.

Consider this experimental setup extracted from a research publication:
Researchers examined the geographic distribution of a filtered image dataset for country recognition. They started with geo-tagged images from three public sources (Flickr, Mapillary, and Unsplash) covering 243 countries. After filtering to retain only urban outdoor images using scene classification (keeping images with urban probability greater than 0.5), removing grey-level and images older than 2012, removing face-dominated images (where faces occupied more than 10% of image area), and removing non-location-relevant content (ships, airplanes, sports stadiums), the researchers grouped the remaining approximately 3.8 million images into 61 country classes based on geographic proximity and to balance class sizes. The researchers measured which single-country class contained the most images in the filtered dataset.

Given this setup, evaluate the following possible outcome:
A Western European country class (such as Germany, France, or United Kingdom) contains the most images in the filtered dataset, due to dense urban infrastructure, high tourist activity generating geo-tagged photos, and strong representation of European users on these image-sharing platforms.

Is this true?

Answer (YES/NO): NO